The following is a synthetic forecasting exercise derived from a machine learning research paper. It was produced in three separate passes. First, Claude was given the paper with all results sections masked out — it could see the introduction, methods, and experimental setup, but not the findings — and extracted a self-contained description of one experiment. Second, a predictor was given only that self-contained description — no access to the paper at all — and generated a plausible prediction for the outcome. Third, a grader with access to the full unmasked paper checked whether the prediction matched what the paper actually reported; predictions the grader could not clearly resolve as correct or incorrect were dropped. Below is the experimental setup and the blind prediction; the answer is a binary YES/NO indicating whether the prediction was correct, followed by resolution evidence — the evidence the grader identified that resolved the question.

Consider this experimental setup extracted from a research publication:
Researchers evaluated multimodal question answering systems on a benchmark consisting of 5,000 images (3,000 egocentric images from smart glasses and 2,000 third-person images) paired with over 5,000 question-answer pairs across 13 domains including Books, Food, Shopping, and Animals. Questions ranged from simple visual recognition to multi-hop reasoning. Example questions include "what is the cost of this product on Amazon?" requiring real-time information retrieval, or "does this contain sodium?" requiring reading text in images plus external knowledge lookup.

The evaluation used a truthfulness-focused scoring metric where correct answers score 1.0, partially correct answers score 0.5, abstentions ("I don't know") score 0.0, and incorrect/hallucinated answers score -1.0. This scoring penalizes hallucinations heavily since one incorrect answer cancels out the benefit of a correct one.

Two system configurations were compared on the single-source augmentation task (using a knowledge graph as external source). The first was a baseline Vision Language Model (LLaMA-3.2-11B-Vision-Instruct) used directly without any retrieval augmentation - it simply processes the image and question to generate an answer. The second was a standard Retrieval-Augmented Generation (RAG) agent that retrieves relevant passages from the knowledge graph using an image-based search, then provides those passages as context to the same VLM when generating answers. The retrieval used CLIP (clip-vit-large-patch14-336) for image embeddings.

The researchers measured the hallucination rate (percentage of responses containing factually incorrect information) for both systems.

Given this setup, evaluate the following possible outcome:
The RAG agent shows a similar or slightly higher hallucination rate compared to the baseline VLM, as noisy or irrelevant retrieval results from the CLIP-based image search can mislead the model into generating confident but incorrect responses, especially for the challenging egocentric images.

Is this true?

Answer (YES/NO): YES